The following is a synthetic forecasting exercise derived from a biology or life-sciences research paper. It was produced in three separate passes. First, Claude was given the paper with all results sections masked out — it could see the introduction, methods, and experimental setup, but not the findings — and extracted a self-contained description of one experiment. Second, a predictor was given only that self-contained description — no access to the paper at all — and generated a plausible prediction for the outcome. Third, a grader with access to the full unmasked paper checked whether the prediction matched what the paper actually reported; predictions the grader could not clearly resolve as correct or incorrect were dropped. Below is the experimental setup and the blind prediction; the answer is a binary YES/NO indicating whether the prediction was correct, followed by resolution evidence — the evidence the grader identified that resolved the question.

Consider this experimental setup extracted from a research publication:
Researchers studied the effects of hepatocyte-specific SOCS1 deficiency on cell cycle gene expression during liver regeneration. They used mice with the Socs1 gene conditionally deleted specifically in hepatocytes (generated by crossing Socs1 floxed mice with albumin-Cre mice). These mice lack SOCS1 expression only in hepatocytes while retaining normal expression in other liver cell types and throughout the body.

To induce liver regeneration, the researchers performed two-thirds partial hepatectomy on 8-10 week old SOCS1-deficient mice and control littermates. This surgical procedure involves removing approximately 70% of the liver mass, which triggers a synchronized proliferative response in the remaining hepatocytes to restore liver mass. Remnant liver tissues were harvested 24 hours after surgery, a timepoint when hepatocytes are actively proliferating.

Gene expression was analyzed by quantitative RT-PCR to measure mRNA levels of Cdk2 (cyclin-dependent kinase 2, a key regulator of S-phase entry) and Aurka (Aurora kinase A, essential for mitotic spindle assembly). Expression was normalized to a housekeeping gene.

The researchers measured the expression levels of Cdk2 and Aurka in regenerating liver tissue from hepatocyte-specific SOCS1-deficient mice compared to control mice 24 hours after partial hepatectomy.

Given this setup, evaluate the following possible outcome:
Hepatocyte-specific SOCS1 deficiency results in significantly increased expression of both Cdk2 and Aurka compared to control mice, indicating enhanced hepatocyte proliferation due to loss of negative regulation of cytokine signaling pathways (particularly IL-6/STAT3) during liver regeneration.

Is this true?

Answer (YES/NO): NO